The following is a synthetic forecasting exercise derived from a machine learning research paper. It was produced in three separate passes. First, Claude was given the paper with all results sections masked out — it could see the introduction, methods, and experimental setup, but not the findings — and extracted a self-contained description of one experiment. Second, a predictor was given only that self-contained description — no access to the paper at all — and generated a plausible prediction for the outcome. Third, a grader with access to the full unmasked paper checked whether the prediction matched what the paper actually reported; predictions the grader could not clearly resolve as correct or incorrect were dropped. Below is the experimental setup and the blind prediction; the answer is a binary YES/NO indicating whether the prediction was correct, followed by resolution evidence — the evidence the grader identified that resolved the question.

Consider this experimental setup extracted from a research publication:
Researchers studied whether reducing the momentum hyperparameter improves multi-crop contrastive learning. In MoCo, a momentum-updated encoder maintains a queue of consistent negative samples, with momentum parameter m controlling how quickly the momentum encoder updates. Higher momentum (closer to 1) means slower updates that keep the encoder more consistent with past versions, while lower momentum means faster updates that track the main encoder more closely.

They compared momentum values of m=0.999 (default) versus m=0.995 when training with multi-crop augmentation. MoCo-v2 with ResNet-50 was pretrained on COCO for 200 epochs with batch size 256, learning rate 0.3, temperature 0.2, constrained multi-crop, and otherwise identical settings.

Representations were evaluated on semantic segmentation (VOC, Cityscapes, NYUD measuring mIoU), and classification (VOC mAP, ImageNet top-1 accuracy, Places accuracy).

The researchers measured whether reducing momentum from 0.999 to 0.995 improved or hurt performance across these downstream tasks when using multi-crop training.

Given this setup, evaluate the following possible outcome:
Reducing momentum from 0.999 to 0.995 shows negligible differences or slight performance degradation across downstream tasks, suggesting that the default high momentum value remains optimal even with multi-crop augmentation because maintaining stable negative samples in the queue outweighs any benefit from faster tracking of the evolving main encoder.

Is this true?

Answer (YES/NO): NO